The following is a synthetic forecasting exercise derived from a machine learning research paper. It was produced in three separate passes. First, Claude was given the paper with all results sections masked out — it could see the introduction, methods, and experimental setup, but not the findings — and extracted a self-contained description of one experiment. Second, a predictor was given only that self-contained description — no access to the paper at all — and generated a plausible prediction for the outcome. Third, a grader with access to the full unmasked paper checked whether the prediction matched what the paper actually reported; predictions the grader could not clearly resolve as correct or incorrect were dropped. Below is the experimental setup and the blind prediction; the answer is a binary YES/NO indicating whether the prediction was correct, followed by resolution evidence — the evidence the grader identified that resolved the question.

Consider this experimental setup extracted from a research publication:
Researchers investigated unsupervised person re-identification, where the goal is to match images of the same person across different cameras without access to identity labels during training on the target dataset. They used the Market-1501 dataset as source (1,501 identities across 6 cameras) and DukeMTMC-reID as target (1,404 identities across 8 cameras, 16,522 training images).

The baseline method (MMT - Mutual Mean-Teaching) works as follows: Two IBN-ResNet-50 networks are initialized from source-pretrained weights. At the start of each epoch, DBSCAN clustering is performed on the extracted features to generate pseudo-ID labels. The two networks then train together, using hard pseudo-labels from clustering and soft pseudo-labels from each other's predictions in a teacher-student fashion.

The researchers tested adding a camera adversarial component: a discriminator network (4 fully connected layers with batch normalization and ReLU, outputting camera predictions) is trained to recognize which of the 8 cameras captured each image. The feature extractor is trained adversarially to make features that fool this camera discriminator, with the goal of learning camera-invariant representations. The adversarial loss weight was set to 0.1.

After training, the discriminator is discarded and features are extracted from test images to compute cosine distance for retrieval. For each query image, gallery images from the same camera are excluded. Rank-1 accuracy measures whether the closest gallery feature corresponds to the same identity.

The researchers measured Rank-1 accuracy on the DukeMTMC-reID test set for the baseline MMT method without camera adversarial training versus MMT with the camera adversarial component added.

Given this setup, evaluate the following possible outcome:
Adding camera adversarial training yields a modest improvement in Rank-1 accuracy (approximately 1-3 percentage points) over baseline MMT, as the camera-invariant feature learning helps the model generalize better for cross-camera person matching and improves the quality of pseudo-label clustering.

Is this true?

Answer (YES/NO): NO